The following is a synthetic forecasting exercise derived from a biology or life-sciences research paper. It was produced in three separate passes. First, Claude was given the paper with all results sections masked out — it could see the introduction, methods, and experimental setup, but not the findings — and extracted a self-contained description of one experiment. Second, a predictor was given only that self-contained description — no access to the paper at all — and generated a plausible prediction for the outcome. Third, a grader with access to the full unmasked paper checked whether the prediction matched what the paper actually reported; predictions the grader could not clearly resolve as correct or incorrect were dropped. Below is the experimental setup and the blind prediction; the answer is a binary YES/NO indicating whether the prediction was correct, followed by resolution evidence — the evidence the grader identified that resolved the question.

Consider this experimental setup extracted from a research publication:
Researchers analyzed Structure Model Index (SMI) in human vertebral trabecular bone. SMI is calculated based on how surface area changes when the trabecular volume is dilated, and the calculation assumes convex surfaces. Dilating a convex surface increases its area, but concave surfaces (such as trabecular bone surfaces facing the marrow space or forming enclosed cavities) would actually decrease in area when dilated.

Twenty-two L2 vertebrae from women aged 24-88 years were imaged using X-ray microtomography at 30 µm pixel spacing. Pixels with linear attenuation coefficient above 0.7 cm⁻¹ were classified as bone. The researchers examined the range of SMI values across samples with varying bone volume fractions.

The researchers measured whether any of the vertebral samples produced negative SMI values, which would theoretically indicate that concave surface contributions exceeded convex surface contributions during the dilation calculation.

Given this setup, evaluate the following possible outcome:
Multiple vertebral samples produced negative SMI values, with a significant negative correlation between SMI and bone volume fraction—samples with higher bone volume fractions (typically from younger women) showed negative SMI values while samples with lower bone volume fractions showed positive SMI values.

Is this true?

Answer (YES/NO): NO